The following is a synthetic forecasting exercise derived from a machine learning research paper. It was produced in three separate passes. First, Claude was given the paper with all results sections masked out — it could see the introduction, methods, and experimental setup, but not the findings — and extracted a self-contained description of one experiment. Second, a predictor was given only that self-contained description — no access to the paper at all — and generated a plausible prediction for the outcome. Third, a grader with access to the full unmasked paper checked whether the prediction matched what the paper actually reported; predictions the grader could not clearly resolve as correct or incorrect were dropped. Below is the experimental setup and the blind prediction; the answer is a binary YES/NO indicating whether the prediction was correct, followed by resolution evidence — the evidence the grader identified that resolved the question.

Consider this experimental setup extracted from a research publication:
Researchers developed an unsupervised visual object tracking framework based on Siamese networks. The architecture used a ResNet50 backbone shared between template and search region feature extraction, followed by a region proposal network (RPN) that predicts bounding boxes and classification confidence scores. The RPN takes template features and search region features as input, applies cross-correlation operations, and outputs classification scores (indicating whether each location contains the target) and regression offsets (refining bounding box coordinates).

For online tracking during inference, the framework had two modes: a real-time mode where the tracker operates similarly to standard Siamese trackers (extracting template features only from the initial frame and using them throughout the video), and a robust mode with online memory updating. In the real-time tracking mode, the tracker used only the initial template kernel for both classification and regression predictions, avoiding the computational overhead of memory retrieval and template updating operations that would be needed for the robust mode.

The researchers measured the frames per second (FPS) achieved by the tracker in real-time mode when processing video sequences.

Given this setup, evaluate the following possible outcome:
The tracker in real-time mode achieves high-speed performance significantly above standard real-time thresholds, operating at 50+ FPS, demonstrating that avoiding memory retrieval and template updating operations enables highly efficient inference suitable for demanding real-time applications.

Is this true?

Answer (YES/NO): YES